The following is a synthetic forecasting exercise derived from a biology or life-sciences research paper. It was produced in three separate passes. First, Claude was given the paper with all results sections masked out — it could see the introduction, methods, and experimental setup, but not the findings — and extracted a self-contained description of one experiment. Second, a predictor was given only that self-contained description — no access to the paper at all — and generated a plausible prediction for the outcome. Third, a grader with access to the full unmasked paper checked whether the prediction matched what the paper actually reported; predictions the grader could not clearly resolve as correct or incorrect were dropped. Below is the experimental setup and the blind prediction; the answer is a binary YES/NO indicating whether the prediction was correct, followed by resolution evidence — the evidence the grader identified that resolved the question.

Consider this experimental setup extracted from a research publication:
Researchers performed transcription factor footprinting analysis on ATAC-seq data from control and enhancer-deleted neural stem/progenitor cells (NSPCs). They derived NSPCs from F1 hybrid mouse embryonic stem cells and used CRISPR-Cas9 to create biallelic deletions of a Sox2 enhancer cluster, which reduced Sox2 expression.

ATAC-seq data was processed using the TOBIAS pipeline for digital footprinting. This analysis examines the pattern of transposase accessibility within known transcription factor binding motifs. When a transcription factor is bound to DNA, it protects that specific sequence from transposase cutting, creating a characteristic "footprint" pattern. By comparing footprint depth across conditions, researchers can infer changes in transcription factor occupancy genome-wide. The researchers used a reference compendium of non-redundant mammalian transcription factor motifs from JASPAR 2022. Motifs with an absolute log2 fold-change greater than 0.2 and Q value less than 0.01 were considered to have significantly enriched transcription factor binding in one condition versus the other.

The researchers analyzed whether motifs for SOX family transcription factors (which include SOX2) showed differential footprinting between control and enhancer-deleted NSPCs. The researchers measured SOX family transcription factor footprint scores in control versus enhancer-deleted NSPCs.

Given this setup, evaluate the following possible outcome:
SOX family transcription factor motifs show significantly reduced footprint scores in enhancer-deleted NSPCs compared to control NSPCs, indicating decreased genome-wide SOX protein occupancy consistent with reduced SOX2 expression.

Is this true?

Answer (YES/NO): NO